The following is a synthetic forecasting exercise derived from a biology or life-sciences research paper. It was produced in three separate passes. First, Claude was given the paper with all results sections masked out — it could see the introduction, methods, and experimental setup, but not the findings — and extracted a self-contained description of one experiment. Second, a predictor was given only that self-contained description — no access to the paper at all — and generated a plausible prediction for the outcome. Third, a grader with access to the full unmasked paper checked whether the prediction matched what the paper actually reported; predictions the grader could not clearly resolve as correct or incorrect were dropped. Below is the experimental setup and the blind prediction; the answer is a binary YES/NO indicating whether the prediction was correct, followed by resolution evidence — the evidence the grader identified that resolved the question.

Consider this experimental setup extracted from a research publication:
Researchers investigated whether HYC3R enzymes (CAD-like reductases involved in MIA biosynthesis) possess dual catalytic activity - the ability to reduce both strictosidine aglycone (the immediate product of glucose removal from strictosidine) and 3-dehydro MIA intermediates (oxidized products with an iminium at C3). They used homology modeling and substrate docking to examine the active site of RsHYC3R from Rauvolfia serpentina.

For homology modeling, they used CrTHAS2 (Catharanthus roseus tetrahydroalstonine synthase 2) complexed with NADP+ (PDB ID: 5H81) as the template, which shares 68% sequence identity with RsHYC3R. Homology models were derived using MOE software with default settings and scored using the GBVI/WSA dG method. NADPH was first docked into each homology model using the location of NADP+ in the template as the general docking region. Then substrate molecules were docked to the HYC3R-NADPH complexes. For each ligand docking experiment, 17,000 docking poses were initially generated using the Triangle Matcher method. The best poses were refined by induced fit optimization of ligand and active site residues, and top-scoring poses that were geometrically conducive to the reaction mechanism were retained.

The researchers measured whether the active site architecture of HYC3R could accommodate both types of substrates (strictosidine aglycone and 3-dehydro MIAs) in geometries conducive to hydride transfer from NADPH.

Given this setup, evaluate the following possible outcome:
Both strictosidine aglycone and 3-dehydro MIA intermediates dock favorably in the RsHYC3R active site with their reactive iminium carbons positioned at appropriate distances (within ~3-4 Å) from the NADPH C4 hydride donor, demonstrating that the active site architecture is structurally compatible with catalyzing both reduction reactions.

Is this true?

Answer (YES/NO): YES